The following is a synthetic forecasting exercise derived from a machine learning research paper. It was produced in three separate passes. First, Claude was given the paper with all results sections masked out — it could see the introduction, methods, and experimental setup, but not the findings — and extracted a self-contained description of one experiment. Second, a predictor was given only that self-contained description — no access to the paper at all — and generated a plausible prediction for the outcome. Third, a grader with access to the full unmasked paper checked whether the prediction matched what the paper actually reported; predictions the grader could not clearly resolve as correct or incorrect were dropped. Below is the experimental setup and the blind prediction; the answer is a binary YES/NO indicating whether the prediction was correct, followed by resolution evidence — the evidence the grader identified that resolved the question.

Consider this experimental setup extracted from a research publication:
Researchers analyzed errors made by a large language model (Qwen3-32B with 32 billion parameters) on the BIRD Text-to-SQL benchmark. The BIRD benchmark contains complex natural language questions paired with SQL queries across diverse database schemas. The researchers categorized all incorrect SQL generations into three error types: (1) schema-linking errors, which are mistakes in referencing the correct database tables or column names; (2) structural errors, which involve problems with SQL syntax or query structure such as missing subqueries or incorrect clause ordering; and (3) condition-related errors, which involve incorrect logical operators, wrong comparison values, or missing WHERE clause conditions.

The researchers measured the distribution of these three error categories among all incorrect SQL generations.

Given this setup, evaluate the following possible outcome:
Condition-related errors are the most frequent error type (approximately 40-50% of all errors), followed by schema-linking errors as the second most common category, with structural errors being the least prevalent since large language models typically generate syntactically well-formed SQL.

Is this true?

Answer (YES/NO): NO